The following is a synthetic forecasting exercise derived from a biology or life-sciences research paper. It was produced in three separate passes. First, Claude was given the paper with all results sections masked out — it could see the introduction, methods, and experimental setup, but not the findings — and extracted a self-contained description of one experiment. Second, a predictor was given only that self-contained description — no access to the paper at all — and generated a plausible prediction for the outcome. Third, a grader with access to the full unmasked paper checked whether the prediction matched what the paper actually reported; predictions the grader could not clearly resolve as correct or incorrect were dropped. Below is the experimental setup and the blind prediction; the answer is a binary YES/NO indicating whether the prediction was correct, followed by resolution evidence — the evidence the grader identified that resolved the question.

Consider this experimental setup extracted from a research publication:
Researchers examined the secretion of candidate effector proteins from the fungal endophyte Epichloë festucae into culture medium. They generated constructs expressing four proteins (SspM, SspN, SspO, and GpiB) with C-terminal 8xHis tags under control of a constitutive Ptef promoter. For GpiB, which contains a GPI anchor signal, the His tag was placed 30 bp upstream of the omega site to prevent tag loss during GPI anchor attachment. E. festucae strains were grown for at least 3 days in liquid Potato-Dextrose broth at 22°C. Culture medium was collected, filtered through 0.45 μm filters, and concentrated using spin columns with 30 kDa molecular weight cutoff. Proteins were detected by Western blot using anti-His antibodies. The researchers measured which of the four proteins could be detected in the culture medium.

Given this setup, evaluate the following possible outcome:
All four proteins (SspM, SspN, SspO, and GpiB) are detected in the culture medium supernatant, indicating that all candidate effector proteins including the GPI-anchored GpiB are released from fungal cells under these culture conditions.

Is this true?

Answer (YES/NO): NO